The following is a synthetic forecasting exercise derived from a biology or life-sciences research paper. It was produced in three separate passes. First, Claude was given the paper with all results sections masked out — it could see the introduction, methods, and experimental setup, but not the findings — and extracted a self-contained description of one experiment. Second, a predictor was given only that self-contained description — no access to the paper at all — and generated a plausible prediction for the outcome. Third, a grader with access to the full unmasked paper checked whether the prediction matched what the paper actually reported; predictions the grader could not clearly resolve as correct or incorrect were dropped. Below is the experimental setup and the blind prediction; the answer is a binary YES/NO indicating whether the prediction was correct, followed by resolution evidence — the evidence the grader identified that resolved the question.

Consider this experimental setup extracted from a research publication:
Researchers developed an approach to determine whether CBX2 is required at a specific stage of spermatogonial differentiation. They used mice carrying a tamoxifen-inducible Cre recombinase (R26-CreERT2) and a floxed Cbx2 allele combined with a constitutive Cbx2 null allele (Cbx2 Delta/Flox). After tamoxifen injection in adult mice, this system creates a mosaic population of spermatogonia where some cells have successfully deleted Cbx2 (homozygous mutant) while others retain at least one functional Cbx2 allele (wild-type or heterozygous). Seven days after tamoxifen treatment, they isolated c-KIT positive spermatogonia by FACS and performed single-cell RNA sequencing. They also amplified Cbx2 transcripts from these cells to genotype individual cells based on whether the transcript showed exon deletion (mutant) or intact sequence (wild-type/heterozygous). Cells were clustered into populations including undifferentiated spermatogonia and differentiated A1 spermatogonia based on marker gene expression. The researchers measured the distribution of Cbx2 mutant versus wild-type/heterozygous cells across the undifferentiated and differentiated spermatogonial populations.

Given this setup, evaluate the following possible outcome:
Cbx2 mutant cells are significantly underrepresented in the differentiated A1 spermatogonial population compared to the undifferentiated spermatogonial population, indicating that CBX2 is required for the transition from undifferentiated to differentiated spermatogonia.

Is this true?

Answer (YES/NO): YES